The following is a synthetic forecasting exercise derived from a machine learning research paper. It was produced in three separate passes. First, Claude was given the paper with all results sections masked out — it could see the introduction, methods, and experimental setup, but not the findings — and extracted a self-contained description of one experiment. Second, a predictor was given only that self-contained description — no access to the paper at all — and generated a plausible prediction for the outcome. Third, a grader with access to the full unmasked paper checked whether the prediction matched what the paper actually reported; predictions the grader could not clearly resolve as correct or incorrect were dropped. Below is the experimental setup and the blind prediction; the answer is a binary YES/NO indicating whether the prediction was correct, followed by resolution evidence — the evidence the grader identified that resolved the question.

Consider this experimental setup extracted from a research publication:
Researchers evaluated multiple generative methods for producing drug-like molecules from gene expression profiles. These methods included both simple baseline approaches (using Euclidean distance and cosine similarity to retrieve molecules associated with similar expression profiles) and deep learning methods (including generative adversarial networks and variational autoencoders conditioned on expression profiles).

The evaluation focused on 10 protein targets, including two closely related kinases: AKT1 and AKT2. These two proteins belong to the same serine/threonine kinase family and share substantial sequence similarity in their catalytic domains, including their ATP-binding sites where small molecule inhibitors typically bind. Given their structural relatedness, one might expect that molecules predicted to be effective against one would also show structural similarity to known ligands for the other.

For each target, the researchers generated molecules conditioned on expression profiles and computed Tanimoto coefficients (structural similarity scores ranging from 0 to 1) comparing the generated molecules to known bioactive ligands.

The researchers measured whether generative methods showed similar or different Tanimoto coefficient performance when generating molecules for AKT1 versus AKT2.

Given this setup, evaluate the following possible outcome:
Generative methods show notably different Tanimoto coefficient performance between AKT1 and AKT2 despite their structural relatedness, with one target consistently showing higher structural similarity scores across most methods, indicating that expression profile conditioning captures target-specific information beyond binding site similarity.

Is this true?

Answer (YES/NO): NO